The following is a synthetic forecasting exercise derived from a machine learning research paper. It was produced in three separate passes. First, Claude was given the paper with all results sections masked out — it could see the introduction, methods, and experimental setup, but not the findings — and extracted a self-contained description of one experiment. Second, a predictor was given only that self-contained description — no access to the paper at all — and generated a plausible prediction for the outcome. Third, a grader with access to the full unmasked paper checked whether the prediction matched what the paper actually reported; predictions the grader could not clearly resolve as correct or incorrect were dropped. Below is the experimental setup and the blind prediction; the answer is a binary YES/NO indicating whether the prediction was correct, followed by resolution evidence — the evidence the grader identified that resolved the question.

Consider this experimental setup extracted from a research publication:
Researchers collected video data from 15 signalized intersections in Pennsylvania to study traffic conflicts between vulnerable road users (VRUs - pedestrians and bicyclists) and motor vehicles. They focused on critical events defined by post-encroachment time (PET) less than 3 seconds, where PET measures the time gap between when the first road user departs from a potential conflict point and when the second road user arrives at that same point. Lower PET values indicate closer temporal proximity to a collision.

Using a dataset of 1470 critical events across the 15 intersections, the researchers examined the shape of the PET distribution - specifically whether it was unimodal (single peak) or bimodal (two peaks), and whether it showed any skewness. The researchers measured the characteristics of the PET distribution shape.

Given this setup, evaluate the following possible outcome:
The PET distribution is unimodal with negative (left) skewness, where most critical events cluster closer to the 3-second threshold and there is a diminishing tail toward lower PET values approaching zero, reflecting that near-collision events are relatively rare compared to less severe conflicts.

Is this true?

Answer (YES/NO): NO